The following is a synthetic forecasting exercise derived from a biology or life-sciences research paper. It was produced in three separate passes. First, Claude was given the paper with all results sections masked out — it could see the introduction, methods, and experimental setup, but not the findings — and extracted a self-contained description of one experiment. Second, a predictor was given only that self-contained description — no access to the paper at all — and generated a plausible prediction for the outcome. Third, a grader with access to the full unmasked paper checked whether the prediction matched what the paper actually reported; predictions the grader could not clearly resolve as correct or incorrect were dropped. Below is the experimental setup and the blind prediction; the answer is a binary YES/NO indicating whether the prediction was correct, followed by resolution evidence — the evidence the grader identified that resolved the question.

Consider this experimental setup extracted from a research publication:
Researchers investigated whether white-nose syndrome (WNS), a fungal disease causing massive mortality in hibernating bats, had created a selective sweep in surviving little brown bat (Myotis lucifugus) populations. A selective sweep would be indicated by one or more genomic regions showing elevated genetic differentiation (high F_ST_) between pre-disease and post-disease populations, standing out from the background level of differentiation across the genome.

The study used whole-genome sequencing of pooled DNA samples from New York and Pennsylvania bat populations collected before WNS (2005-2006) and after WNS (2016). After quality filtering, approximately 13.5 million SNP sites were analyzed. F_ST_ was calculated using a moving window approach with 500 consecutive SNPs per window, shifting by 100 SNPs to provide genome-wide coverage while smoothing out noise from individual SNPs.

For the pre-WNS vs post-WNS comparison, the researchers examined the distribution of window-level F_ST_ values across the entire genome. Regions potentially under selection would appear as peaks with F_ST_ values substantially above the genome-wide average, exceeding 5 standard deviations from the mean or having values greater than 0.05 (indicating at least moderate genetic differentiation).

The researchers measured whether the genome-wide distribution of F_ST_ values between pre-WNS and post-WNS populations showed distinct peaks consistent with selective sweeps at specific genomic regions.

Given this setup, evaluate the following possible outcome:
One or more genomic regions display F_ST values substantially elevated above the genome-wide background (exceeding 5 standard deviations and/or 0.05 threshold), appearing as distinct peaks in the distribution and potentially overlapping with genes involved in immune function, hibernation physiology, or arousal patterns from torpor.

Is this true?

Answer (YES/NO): NO